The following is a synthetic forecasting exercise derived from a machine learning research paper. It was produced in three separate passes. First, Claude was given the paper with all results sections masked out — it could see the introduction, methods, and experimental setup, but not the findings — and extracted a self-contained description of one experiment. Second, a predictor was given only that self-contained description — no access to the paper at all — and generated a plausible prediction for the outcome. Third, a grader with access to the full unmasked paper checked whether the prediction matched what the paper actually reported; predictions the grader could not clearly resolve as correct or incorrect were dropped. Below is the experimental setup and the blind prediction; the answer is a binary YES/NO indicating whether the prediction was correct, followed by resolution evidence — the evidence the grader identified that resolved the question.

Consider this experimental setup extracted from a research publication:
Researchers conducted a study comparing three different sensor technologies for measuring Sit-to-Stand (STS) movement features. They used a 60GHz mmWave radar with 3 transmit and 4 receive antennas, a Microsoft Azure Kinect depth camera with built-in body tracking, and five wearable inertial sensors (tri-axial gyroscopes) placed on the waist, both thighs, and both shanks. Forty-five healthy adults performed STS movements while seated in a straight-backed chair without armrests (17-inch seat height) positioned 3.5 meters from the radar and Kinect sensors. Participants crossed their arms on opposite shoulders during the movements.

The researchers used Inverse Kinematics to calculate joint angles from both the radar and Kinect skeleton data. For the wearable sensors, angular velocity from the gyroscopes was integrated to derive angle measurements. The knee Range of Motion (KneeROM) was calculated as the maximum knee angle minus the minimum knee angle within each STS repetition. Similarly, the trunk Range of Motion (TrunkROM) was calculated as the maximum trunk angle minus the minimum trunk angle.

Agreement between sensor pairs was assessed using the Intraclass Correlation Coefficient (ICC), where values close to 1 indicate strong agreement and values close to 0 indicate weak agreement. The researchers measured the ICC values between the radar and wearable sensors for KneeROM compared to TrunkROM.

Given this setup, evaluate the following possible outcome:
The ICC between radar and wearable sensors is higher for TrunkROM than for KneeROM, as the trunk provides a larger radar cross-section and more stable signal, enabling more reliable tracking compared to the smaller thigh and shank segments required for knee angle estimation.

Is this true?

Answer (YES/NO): YES